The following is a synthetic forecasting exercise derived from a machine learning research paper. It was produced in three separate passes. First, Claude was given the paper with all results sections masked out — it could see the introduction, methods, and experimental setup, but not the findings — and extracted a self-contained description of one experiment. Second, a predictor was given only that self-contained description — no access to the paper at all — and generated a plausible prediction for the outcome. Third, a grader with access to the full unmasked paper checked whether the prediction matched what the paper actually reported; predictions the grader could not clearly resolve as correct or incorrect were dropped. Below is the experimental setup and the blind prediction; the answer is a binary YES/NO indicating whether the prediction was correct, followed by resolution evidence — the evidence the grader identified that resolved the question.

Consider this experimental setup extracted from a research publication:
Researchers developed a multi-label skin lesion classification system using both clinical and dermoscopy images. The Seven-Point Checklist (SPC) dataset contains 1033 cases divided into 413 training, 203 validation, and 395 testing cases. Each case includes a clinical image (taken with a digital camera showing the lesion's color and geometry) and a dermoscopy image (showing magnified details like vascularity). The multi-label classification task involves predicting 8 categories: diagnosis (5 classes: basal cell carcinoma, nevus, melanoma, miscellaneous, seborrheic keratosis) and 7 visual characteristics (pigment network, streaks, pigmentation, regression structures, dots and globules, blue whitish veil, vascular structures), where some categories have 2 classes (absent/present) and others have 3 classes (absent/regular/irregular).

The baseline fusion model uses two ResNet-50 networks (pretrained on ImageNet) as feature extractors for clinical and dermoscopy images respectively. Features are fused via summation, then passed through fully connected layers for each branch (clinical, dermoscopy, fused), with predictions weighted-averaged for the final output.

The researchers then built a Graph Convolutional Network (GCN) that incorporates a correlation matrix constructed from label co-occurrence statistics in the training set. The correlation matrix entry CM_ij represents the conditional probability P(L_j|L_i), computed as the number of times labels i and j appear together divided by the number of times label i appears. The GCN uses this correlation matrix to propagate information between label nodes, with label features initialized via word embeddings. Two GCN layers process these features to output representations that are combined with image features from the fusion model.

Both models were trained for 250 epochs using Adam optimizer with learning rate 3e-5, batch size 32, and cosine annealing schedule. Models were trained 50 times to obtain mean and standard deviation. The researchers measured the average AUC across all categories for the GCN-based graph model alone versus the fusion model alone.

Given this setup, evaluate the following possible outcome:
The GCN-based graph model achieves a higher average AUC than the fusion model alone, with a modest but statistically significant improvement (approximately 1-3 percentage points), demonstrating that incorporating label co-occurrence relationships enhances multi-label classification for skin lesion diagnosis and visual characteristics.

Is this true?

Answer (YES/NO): NO